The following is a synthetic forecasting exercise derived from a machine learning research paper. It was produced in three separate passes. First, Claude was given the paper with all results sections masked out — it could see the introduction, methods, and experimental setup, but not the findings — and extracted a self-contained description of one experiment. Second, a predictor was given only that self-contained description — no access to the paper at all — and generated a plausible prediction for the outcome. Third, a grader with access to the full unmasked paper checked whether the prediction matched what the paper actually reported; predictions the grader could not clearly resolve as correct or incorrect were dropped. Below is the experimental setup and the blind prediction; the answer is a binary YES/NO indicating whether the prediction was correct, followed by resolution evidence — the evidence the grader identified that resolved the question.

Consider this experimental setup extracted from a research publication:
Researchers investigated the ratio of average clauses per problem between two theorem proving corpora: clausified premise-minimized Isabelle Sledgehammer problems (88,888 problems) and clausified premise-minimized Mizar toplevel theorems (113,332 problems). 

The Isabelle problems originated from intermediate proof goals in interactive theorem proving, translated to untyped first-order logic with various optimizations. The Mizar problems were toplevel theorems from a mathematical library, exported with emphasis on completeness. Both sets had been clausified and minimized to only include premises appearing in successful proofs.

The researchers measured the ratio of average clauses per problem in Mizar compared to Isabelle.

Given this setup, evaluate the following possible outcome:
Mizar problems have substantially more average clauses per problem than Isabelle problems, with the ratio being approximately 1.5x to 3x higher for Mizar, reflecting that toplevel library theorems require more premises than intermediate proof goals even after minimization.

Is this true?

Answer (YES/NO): NO